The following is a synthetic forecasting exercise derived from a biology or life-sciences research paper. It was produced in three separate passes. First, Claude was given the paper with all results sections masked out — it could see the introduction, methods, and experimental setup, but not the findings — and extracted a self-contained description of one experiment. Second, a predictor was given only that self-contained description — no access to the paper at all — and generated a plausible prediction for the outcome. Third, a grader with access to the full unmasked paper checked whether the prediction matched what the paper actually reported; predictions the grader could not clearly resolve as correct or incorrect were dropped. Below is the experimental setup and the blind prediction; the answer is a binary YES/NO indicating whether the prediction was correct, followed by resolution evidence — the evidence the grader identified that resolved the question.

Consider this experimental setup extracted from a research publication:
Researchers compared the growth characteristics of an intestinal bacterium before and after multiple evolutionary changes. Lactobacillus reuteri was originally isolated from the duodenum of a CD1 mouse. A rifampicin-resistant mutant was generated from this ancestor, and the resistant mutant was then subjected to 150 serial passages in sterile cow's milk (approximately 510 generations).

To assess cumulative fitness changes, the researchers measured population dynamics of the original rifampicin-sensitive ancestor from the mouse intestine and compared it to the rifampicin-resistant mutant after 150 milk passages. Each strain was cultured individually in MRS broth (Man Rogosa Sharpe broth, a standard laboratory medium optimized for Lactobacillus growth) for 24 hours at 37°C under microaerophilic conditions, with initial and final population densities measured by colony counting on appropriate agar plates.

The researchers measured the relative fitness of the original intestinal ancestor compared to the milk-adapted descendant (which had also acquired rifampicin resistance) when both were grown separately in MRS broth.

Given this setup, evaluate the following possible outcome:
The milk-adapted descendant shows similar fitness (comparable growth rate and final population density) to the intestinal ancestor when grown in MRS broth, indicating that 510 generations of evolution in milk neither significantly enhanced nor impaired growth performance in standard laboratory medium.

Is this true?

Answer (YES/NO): NO